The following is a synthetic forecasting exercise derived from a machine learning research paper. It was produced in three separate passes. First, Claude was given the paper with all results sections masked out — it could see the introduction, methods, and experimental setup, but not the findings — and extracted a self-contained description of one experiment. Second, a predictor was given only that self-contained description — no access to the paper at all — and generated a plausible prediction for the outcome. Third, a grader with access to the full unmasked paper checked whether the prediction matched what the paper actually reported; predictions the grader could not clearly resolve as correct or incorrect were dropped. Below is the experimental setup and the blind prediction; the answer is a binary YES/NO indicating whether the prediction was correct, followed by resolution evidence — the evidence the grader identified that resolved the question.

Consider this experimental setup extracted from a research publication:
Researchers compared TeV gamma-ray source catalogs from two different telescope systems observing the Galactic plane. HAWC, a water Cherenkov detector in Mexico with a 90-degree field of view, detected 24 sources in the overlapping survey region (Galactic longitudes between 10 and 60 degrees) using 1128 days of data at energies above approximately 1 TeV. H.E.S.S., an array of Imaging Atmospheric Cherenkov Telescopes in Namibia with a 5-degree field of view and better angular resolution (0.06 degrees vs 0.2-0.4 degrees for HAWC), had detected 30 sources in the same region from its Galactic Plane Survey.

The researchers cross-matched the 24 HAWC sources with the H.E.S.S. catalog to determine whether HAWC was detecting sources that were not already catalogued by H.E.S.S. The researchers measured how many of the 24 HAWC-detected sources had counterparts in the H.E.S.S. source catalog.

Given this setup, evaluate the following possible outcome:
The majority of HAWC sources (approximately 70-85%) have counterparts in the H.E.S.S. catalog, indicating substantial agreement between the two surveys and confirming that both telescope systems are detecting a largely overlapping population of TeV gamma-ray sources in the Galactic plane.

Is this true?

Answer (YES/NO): NO